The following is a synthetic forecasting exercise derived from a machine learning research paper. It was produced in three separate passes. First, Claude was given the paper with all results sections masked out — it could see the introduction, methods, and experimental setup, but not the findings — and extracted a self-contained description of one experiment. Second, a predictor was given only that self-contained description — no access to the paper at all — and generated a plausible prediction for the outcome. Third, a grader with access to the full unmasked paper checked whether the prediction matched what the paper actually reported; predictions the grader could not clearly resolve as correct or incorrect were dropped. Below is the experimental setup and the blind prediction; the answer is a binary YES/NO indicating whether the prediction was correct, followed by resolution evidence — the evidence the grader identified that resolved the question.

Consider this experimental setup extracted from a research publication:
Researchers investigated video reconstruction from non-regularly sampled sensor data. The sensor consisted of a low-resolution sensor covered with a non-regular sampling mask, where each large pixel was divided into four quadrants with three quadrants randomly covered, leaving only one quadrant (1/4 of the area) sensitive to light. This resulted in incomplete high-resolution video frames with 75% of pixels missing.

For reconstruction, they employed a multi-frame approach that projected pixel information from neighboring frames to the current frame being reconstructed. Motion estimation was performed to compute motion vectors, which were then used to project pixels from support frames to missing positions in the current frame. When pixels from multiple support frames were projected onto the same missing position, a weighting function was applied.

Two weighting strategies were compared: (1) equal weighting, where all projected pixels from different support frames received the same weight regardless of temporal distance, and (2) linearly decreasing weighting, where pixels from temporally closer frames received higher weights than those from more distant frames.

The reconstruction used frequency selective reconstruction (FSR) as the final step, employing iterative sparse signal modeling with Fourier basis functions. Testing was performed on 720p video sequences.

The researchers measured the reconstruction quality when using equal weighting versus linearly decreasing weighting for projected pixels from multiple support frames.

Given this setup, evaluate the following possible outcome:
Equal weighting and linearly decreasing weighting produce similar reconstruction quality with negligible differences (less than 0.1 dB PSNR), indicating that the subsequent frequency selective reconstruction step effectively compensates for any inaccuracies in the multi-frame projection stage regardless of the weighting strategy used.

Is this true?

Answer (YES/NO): NO